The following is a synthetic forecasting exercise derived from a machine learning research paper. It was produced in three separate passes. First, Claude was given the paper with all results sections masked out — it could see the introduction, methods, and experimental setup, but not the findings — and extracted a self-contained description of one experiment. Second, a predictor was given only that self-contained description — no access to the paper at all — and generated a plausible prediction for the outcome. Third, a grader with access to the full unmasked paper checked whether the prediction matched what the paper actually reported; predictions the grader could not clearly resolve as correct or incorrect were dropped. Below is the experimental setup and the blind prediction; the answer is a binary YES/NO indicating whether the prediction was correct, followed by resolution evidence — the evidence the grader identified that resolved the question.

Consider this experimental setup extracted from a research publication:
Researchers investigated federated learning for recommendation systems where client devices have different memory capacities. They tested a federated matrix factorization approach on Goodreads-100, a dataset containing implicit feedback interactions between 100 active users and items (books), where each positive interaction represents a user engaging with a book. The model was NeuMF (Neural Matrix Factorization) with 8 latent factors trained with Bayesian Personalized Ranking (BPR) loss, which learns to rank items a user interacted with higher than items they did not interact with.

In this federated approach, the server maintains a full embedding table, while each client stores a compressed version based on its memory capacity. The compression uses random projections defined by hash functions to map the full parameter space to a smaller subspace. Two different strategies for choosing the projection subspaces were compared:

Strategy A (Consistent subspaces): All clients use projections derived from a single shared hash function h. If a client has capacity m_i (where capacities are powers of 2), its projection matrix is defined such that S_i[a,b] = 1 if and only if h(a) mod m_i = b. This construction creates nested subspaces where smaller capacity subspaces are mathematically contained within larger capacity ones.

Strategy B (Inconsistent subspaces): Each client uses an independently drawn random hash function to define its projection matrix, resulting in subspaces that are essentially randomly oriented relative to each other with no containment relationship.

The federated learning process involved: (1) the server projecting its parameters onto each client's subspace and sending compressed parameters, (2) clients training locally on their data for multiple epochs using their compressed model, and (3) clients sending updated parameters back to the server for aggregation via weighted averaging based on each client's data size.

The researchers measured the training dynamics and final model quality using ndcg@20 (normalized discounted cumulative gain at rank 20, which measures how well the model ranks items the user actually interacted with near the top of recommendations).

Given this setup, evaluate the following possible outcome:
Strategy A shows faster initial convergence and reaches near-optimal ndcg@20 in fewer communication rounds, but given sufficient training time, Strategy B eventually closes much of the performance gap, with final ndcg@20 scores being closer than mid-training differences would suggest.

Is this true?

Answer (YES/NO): NO